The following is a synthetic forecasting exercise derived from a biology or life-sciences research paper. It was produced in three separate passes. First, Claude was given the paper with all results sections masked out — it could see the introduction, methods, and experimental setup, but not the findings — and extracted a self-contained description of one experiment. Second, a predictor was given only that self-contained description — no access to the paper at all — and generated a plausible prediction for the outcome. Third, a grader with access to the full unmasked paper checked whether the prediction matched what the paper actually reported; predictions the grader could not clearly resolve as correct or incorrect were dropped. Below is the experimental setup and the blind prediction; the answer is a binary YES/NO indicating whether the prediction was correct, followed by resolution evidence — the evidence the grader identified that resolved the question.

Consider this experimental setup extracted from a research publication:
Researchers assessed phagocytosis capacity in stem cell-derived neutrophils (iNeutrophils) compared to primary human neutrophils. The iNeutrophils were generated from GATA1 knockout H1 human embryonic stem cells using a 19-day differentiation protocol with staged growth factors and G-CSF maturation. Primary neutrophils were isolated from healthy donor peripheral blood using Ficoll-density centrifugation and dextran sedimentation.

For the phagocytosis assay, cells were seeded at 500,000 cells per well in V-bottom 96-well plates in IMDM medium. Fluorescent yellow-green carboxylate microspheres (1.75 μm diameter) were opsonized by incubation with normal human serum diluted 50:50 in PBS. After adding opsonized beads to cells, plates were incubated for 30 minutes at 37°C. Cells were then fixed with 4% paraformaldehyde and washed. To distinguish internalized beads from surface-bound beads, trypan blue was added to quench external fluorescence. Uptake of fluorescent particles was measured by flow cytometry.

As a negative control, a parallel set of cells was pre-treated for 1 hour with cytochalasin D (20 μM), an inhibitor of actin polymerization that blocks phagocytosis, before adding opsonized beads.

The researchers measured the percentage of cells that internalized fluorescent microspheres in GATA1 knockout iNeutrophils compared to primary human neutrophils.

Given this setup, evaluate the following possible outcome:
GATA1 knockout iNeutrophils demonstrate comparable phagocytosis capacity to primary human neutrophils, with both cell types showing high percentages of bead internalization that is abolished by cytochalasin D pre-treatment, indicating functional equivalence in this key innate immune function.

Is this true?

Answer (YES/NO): NO